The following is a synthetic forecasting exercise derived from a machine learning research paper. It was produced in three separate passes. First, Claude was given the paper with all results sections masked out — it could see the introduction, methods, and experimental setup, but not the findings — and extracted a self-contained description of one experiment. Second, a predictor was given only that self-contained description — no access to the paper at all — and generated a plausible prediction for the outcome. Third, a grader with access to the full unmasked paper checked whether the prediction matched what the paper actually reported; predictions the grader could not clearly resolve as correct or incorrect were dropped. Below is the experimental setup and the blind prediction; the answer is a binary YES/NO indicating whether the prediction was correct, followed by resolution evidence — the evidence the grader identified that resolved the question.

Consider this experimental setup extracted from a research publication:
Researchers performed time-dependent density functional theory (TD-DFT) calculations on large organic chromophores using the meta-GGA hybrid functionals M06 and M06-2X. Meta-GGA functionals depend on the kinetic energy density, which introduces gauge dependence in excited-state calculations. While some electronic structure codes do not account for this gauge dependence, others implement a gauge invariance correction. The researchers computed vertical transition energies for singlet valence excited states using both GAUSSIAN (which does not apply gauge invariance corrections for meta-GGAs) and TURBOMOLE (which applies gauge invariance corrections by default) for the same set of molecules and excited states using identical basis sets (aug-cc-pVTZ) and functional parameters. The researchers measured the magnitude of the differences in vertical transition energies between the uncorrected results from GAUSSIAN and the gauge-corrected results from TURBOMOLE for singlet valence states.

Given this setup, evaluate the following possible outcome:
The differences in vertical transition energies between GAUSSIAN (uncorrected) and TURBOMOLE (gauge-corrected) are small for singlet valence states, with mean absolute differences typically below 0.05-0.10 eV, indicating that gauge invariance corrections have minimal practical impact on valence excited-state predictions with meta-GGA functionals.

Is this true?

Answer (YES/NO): NO